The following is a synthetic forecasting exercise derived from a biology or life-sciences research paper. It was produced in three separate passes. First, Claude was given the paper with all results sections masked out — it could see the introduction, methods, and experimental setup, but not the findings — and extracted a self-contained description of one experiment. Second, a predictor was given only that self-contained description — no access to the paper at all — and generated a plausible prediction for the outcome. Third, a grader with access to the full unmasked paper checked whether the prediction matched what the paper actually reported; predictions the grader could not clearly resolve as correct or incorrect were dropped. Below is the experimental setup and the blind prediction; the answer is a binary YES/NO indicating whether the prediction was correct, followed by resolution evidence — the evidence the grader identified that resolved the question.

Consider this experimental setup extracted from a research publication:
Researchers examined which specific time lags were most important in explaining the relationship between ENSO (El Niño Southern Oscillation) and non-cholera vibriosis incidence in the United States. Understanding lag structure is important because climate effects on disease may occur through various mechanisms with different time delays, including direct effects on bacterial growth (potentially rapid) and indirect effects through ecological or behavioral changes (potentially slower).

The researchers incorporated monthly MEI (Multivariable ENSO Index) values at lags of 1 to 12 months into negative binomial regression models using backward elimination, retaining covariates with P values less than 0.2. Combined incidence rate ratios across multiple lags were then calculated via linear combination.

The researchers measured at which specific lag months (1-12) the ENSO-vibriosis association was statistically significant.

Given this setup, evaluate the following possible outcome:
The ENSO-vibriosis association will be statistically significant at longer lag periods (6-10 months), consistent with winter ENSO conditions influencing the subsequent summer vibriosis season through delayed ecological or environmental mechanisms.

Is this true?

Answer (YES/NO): YES